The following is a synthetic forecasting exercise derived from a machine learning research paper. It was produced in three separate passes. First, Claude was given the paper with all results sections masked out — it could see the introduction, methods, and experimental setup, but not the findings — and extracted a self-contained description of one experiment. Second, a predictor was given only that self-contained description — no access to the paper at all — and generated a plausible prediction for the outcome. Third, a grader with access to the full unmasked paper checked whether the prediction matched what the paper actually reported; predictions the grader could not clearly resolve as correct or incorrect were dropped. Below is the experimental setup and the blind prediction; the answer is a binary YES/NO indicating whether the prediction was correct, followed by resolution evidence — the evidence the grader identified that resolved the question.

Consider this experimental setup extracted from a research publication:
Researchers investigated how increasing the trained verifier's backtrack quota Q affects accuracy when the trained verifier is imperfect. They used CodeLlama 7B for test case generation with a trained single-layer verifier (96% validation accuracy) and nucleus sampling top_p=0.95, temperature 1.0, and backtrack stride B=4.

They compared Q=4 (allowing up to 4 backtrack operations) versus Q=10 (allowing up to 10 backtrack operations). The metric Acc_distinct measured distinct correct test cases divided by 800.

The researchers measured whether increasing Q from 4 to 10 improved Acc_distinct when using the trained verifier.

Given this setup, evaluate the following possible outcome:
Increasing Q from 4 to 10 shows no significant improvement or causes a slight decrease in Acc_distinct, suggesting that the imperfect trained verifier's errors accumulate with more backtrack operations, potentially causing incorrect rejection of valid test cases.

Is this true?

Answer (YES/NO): NO